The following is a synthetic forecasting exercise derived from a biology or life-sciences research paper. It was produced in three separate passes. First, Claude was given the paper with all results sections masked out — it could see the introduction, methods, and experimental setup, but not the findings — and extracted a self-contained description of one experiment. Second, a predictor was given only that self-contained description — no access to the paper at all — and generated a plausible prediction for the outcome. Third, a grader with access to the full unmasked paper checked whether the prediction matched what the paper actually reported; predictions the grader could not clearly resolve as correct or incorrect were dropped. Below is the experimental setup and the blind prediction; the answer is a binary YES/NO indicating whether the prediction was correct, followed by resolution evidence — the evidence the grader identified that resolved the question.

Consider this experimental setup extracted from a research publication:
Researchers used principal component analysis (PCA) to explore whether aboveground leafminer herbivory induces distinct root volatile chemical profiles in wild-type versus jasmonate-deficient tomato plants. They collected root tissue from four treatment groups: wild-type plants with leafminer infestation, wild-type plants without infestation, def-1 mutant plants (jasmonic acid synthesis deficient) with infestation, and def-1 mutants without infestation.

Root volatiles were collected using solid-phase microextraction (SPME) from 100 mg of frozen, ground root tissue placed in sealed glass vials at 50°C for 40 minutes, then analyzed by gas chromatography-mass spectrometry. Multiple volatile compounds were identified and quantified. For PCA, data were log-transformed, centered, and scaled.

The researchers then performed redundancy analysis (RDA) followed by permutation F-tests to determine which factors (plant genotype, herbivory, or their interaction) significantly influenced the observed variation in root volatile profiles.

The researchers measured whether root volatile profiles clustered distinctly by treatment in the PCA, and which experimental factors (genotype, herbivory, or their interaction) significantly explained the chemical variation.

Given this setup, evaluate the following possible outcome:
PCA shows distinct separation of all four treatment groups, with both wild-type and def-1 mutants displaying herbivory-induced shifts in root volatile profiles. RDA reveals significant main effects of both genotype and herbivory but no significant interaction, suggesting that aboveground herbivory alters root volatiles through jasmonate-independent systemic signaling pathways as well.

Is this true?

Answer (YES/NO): NO